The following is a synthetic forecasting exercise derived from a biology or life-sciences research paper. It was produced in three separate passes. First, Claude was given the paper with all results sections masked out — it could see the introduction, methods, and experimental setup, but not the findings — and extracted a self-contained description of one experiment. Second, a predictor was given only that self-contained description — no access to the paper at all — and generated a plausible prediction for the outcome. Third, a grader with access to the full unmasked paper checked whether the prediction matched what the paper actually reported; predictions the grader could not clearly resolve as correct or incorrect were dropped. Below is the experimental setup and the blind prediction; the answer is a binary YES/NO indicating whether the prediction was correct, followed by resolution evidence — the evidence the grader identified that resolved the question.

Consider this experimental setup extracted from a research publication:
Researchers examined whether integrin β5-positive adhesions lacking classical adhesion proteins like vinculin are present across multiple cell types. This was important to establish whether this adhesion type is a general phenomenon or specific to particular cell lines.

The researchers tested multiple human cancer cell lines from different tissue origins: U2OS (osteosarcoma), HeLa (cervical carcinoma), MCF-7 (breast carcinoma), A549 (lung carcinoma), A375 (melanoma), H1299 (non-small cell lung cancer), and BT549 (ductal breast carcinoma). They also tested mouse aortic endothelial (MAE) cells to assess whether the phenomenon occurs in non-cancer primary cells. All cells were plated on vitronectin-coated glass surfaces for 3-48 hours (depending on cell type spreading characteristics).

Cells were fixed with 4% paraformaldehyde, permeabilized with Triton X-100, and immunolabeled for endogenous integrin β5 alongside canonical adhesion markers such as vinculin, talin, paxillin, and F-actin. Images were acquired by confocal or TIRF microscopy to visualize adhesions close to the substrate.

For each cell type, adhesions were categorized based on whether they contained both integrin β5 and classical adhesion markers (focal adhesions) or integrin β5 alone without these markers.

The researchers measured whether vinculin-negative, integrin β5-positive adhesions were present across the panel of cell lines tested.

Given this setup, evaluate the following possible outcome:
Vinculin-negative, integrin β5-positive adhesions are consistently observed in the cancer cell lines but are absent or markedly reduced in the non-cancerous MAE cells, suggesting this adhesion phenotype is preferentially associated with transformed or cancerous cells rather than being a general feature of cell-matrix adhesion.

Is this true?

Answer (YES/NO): NO